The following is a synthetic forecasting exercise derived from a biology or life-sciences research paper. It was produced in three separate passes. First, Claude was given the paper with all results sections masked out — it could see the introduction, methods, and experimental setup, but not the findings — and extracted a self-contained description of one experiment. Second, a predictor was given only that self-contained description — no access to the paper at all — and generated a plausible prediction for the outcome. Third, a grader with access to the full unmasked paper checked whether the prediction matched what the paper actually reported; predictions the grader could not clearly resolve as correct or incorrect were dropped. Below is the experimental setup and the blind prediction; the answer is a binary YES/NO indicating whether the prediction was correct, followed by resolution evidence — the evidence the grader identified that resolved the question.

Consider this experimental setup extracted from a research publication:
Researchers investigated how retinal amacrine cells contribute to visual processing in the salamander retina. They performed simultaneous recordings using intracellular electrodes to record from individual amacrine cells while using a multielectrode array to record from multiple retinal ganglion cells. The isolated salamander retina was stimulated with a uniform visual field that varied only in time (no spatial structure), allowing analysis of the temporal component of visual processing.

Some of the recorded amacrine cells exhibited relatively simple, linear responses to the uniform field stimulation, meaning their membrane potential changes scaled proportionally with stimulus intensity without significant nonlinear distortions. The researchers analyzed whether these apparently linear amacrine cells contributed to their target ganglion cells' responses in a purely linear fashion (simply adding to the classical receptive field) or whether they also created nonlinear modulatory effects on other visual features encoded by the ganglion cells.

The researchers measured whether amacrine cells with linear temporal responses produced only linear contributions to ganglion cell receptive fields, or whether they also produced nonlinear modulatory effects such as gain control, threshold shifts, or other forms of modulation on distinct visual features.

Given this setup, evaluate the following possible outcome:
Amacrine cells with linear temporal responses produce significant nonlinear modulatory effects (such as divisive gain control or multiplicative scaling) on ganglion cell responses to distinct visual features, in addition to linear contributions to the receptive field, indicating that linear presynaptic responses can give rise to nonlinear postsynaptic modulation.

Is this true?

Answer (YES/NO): YES